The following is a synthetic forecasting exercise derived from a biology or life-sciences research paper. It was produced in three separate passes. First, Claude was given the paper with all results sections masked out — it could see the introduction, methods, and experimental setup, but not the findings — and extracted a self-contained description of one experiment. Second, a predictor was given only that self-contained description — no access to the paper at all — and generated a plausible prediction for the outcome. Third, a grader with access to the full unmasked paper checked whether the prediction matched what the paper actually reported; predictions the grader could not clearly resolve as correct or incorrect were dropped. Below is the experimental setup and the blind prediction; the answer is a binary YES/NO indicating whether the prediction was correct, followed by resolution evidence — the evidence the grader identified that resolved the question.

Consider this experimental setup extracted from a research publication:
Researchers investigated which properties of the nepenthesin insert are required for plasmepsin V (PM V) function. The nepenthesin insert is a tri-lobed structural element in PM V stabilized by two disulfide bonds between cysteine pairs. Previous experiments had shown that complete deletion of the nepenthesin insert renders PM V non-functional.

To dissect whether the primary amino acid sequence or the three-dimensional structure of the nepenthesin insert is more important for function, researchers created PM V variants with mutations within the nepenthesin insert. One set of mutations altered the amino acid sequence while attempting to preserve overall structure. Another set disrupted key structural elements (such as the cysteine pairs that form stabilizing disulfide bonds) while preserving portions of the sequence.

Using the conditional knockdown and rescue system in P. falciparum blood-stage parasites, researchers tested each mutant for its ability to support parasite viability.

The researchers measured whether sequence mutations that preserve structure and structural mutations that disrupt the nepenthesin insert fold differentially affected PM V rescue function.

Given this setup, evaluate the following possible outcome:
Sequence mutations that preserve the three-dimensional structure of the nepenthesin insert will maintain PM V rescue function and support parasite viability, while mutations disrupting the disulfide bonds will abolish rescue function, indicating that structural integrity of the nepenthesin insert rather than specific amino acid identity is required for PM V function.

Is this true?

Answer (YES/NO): NO